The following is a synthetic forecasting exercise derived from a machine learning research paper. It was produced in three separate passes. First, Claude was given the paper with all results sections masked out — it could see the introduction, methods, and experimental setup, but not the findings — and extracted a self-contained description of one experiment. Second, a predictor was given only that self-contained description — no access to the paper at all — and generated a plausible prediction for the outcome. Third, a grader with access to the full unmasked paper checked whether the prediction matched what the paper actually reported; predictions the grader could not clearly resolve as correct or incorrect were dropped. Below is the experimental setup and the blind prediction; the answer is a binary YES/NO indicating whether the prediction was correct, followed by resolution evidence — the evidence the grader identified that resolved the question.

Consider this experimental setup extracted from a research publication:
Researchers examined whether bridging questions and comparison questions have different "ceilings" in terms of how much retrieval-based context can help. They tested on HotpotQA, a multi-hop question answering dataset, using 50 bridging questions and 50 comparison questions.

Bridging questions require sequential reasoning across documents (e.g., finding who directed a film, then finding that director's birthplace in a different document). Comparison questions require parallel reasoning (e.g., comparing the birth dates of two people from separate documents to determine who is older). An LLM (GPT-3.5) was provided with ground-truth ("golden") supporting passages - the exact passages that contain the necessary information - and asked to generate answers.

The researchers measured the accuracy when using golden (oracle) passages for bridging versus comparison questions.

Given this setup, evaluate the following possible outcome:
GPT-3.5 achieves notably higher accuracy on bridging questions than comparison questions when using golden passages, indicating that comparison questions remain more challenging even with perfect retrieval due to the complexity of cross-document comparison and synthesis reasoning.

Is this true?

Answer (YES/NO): YES